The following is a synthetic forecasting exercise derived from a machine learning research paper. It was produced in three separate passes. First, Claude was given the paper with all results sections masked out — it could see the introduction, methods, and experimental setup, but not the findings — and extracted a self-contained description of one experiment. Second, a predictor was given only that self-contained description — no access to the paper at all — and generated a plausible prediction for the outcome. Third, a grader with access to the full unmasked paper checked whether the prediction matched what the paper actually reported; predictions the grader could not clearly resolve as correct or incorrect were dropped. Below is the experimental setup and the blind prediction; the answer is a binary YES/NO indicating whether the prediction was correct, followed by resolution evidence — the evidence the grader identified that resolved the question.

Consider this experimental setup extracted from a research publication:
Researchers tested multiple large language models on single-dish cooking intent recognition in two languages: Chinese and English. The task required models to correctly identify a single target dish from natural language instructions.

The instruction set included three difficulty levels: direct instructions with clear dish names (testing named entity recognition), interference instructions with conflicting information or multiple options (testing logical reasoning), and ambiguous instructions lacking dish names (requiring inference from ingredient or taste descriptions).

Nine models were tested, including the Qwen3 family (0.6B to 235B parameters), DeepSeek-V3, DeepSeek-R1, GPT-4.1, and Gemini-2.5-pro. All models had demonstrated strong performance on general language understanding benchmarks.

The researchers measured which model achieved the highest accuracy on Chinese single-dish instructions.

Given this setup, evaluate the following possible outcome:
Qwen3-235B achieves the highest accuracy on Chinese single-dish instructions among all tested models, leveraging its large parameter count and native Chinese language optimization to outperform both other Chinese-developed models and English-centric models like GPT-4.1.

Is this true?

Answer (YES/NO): NO